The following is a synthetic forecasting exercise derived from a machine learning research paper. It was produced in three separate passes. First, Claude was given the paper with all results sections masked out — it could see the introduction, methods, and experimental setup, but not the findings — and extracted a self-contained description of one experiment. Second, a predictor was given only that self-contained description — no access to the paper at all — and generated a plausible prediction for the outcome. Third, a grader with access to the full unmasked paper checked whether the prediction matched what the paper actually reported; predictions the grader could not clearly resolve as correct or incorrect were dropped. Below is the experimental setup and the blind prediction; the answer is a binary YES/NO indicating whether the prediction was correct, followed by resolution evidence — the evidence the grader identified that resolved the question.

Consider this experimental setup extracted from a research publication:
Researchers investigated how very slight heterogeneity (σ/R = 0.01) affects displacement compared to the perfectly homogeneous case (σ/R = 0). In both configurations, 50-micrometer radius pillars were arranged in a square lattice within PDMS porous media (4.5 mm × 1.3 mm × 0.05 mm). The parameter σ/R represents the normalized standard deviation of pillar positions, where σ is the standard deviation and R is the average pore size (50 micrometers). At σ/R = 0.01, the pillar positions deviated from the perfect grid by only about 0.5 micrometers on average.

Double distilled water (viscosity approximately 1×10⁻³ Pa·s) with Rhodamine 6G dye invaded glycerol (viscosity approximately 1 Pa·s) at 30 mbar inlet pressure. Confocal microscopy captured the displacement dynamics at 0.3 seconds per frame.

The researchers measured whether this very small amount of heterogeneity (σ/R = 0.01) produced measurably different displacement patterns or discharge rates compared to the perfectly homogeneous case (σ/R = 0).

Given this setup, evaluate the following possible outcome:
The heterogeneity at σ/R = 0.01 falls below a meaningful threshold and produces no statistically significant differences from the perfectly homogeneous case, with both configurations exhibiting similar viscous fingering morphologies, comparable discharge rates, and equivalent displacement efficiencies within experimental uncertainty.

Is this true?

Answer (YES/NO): YES